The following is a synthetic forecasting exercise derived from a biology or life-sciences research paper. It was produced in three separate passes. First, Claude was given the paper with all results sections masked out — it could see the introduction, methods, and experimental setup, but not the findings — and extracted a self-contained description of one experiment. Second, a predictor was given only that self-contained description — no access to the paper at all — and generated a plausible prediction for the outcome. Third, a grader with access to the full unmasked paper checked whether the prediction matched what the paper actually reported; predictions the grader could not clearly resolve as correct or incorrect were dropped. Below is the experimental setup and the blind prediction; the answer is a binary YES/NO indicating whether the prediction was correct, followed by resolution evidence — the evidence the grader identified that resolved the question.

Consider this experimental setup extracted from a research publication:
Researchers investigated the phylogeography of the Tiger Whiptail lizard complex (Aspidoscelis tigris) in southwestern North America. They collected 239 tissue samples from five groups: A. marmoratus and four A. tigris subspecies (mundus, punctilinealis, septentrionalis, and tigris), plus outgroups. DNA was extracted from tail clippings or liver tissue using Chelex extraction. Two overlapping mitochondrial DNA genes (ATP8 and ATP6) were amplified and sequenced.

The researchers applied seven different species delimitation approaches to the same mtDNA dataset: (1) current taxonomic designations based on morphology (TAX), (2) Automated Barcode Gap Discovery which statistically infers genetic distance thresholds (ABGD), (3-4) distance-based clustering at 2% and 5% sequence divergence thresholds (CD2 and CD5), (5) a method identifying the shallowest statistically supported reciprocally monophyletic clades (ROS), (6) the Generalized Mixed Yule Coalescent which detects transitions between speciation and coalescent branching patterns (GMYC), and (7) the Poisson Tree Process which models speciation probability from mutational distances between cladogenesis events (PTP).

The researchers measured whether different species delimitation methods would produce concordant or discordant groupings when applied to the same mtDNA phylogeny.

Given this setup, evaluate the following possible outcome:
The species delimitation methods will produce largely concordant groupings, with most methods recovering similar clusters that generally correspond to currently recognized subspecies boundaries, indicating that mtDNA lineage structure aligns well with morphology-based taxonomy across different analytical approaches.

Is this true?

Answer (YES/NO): NO